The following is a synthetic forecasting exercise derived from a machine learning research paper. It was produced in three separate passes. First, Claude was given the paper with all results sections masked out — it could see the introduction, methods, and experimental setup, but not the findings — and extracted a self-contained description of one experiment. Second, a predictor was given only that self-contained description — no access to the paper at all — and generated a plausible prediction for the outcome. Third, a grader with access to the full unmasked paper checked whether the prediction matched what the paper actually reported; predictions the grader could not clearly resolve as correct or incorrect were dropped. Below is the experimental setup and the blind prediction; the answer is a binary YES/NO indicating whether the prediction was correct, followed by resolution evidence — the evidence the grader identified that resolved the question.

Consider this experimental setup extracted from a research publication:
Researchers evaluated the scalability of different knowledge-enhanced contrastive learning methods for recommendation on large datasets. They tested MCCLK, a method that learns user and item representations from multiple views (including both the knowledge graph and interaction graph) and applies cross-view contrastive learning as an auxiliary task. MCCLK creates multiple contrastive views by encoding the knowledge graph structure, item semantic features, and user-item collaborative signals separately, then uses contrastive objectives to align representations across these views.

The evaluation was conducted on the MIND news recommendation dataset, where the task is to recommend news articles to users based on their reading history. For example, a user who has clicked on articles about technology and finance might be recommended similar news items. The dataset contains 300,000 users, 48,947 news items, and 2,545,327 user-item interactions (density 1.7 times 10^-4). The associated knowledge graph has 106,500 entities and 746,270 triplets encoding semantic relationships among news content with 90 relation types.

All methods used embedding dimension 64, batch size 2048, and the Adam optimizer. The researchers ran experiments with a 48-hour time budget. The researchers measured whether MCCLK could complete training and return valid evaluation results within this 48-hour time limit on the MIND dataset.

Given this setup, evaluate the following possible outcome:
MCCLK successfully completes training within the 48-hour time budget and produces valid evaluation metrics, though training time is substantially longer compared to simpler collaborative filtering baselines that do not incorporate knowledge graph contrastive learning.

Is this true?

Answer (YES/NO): NO